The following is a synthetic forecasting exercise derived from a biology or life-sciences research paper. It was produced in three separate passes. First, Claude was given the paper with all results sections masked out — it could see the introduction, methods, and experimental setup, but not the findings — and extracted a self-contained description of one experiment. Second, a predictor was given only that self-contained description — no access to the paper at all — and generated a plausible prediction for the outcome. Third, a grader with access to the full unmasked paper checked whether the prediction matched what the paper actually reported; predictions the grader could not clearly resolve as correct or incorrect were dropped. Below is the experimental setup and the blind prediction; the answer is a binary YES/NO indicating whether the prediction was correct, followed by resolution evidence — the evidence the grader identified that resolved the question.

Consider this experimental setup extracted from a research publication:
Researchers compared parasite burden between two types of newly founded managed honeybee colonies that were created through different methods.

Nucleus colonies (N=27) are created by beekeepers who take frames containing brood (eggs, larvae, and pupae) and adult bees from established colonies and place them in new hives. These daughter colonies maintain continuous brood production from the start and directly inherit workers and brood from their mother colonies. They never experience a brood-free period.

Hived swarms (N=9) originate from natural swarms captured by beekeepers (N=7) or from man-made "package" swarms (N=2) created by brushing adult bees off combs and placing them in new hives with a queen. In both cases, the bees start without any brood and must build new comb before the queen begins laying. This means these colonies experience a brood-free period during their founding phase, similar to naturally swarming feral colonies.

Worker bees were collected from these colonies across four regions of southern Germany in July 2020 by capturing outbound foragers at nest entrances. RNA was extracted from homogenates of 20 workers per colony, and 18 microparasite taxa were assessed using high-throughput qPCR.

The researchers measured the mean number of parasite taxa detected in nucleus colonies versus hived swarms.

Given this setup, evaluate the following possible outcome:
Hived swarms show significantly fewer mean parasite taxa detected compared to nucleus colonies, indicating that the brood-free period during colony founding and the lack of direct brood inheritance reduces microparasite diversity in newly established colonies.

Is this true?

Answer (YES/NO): NO